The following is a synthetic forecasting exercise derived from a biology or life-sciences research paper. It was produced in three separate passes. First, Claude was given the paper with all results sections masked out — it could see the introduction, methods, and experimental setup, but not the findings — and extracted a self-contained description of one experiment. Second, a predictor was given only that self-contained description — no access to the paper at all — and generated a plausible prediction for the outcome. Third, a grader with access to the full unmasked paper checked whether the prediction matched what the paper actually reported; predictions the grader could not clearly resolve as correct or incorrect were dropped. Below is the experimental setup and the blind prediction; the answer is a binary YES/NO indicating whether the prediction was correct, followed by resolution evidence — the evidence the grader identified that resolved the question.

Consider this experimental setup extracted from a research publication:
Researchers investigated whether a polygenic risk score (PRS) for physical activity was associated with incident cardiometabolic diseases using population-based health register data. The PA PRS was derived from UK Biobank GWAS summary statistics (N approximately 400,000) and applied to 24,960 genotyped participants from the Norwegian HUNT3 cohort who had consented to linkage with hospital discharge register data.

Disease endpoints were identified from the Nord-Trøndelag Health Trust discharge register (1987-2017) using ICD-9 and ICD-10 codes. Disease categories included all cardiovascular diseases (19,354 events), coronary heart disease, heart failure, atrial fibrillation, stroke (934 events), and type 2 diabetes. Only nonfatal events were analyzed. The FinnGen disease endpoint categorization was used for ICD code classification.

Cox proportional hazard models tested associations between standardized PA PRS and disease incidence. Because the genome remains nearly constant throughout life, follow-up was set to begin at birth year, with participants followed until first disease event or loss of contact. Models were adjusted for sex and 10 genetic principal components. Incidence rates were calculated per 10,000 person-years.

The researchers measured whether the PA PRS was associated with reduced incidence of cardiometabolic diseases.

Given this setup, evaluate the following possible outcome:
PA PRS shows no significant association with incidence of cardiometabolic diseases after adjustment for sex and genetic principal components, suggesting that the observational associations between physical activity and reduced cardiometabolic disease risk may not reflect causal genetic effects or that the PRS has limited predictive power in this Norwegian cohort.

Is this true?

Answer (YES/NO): NO